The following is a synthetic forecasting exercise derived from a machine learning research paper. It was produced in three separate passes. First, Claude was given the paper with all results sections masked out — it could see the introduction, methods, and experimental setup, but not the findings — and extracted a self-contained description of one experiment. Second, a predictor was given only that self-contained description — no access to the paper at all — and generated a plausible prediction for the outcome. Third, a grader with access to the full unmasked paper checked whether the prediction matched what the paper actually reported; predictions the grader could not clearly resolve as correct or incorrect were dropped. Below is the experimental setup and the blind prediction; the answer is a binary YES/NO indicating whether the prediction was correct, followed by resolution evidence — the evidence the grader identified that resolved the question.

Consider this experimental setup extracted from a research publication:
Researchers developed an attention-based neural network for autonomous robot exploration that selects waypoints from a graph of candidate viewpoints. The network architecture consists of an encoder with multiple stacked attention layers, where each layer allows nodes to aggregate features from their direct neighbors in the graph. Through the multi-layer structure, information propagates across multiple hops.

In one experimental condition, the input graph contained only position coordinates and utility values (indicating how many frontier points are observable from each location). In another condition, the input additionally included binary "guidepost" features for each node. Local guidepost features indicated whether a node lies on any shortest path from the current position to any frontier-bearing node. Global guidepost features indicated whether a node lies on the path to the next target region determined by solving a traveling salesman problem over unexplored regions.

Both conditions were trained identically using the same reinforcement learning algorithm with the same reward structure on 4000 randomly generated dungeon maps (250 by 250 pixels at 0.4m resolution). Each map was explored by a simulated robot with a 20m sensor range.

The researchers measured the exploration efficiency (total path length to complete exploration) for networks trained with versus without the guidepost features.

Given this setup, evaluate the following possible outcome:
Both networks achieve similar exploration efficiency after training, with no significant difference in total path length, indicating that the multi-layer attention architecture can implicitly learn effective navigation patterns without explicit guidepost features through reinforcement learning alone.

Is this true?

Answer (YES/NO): NO